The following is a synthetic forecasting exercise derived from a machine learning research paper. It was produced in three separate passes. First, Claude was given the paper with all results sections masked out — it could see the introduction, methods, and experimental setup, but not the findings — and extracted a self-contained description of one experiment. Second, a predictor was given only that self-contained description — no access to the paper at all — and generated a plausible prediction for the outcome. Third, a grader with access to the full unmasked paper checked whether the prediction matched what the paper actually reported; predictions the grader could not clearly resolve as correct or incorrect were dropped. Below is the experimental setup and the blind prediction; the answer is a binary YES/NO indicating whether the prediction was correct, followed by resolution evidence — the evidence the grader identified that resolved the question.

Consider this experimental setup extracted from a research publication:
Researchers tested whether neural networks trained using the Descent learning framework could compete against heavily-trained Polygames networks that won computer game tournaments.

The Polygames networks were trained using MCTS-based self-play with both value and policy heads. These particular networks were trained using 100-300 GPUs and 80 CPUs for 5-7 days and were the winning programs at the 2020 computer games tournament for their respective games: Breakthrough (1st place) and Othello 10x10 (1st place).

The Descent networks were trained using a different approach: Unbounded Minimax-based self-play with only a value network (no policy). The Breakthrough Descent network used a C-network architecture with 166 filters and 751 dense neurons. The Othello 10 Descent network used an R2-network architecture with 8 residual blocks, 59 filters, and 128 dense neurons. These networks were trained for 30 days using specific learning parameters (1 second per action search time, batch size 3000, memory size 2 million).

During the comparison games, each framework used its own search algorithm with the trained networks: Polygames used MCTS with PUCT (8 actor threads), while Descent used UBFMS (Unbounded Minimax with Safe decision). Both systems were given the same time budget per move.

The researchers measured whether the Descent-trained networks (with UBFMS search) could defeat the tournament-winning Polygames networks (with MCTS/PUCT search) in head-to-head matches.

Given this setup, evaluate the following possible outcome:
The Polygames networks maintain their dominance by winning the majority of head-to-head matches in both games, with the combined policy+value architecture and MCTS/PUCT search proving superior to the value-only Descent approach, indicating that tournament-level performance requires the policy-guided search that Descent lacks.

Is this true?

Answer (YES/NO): NO